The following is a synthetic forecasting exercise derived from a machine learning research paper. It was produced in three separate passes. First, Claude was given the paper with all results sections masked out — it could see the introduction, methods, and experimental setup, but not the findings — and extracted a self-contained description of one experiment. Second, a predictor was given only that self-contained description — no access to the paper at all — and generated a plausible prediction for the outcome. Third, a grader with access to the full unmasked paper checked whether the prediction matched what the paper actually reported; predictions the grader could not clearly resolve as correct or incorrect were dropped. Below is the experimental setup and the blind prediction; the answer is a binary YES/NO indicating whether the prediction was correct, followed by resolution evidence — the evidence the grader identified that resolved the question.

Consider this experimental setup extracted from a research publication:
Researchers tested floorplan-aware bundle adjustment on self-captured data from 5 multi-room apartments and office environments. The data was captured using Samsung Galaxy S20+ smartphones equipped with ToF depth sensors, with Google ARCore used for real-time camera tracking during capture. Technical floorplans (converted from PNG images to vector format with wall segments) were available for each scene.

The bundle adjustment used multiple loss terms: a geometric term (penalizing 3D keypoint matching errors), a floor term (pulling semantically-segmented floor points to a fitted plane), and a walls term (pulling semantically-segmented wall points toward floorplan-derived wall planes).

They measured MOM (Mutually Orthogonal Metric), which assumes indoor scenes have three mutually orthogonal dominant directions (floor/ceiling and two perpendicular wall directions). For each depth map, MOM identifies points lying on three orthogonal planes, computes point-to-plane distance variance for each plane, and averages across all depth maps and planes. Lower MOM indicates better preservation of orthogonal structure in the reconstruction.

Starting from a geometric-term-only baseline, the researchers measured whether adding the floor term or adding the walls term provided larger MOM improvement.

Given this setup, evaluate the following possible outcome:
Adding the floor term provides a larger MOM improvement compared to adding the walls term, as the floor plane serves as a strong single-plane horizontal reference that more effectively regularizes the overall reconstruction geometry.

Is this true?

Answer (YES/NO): YES